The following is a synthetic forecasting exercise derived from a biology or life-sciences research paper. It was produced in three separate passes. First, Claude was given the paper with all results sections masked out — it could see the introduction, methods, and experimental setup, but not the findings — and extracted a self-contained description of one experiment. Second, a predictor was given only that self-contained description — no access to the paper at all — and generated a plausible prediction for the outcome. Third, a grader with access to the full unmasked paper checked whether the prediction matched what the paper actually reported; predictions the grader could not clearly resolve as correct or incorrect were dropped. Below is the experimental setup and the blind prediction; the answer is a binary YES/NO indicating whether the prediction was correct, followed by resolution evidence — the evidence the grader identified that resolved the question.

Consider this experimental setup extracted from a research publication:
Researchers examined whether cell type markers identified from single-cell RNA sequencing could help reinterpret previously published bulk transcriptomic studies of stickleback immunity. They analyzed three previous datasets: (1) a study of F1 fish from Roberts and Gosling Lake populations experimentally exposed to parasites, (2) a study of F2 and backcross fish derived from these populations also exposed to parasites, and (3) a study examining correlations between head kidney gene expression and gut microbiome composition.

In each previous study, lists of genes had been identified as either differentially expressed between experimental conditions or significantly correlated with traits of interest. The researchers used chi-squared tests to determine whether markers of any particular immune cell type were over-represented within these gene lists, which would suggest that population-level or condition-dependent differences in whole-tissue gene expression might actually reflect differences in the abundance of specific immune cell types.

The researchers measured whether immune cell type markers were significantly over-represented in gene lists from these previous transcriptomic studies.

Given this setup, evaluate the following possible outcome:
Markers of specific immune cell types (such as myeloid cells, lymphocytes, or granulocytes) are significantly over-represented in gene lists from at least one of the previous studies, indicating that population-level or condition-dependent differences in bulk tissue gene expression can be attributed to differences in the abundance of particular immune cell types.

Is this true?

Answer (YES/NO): YES